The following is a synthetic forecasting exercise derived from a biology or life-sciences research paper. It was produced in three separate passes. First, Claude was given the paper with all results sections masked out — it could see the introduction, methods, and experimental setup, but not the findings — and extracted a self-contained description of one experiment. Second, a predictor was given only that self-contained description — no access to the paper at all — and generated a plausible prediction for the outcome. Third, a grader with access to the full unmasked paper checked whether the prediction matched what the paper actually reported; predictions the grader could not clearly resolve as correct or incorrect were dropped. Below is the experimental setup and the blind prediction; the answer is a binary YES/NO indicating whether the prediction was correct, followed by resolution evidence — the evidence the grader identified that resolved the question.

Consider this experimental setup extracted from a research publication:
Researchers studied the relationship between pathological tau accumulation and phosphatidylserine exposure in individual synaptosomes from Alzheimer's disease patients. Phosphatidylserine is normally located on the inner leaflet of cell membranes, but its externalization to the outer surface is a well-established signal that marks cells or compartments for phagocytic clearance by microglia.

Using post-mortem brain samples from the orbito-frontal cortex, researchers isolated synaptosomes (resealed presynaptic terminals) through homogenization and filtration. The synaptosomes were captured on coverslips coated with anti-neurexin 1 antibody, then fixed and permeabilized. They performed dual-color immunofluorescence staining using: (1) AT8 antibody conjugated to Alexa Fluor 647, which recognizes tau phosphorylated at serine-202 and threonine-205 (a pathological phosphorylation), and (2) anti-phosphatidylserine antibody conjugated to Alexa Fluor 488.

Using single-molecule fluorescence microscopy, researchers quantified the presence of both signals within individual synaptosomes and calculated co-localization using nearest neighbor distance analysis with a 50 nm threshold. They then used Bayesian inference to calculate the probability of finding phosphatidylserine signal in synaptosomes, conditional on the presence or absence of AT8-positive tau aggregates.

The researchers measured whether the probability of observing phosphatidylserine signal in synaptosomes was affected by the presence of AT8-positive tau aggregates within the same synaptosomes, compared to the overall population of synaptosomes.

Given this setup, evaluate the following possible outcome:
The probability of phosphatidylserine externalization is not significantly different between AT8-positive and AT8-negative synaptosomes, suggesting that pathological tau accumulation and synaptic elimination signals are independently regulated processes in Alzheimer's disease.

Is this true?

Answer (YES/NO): NO